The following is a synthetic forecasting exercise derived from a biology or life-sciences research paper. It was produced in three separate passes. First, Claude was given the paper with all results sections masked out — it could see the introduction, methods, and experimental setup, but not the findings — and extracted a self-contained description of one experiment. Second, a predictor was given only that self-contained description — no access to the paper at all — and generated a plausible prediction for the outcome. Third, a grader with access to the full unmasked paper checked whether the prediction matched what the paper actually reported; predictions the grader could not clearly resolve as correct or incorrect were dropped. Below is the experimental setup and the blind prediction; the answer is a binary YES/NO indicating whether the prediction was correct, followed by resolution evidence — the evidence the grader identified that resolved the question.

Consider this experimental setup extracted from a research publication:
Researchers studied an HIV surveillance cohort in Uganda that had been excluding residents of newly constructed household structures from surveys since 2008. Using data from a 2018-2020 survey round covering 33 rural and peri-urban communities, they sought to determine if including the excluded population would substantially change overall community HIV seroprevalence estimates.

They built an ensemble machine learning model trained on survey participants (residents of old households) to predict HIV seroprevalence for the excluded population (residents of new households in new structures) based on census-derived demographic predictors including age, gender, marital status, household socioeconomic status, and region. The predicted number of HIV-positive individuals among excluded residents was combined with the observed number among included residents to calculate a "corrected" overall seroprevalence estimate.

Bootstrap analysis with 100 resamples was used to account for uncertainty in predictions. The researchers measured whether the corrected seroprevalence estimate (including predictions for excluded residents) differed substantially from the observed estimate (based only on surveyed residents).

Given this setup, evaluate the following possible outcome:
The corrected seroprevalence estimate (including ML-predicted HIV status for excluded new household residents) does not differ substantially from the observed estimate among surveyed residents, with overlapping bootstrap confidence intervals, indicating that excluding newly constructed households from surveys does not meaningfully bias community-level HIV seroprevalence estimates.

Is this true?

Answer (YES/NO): YES